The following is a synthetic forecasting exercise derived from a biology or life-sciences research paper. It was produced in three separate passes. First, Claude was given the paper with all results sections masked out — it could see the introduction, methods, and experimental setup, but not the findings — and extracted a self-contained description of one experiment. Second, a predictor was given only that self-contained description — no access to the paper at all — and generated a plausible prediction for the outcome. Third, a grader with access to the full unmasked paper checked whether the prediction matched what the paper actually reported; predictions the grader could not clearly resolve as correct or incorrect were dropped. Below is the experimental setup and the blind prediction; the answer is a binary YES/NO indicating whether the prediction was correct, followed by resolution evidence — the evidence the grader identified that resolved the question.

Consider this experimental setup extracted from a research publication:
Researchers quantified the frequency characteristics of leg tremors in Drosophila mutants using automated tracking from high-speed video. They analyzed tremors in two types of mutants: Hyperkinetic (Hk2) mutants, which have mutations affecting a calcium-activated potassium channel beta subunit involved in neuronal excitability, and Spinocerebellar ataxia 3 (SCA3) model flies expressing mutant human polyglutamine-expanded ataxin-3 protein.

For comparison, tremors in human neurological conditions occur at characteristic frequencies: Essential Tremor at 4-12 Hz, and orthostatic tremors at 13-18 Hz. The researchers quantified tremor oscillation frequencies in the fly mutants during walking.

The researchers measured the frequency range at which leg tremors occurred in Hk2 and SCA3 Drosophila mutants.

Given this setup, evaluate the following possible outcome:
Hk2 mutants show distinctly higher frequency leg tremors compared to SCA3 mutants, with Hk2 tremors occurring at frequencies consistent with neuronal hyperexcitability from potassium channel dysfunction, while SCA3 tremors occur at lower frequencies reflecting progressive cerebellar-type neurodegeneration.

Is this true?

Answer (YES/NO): NO